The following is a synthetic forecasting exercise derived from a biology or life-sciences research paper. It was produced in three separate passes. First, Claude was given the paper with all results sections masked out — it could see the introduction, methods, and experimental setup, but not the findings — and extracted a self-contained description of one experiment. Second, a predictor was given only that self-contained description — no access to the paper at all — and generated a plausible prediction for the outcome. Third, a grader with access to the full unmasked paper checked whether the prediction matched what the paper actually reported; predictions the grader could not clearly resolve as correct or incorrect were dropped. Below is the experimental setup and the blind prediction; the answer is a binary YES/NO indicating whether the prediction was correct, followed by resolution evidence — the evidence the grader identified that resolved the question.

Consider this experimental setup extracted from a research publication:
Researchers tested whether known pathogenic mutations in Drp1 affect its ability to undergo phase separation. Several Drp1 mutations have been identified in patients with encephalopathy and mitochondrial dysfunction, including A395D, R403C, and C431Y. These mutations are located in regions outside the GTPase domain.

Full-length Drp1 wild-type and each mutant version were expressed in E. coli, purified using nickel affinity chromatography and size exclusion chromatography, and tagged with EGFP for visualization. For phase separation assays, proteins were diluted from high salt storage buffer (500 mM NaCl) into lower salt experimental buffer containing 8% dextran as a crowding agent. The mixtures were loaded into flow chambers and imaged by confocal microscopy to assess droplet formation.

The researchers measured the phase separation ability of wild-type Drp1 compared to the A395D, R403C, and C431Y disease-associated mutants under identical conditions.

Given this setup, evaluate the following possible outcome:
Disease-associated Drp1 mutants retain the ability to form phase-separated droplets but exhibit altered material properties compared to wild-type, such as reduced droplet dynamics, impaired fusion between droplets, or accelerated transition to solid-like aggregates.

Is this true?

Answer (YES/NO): NO